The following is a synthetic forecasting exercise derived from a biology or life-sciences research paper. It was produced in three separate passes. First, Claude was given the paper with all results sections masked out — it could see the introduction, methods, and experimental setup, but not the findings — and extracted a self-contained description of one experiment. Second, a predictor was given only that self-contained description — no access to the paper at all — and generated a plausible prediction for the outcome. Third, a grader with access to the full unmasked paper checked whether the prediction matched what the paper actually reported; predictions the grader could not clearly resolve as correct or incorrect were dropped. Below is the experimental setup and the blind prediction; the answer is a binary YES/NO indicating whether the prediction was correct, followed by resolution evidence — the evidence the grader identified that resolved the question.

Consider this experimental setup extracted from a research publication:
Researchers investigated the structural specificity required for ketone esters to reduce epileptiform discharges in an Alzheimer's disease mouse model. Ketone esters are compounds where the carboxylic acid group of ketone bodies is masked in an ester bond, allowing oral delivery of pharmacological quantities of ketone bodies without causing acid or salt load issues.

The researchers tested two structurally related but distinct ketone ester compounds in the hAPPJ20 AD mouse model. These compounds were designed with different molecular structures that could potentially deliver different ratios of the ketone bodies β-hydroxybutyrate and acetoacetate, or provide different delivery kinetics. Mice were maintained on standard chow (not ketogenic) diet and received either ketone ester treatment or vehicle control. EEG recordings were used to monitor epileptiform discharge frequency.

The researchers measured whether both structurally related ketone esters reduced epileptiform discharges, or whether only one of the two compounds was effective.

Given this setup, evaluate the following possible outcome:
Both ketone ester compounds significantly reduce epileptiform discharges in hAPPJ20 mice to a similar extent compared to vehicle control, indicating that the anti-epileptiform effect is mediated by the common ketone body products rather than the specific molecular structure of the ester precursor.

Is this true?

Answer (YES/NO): NO